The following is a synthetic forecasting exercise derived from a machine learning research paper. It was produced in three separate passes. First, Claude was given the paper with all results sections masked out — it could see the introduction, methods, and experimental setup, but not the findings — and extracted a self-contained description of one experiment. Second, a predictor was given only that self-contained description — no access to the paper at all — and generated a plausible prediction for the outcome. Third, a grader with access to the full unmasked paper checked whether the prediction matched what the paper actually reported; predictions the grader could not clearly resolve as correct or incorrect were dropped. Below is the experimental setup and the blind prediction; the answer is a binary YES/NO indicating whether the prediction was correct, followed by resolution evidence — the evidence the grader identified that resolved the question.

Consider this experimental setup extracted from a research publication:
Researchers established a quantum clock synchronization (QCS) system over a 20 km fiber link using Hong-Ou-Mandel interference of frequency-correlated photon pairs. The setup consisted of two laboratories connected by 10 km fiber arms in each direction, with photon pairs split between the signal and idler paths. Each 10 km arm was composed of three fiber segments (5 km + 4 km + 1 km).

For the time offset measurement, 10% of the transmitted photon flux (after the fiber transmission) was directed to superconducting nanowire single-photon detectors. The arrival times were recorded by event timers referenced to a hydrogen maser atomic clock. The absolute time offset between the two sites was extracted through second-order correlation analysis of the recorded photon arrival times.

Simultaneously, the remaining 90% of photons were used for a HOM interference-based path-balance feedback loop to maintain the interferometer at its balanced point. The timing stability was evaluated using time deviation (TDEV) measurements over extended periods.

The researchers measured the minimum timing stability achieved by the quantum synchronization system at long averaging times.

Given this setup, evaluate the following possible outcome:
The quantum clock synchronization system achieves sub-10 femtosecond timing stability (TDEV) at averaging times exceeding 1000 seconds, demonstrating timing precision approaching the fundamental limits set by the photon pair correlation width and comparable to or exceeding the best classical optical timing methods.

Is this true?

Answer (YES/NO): NO